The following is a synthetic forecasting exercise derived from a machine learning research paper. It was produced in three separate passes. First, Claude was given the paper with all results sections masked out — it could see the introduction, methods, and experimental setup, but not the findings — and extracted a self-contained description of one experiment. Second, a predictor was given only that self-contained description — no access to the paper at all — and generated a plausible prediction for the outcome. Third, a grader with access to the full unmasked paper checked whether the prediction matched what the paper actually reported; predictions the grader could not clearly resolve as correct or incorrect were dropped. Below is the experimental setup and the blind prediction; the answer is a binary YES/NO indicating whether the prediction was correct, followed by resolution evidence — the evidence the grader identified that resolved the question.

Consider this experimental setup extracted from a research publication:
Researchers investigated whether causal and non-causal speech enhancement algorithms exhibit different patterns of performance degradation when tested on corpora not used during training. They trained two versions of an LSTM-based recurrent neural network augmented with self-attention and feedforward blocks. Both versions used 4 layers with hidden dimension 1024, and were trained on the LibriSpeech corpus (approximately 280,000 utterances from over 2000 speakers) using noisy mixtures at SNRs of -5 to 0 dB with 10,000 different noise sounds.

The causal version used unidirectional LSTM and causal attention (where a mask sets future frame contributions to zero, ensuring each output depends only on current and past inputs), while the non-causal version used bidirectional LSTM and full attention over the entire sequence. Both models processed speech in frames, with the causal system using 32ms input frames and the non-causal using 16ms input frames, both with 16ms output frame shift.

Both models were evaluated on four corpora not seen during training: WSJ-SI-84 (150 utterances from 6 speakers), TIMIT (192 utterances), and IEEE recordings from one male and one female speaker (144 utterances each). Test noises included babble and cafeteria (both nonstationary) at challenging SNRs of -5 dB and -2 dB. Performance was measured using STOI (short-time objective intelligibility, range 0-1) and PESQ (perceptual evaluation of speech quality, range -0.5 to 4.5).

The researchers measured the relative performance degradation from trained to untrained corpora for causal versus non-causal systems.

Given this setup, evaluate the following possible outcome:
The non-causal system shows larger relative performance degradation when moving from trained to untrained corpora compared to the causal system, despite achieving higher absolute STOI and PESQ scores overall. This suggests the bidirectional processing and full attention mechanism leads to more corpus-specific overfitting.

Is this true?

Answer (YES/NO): NO